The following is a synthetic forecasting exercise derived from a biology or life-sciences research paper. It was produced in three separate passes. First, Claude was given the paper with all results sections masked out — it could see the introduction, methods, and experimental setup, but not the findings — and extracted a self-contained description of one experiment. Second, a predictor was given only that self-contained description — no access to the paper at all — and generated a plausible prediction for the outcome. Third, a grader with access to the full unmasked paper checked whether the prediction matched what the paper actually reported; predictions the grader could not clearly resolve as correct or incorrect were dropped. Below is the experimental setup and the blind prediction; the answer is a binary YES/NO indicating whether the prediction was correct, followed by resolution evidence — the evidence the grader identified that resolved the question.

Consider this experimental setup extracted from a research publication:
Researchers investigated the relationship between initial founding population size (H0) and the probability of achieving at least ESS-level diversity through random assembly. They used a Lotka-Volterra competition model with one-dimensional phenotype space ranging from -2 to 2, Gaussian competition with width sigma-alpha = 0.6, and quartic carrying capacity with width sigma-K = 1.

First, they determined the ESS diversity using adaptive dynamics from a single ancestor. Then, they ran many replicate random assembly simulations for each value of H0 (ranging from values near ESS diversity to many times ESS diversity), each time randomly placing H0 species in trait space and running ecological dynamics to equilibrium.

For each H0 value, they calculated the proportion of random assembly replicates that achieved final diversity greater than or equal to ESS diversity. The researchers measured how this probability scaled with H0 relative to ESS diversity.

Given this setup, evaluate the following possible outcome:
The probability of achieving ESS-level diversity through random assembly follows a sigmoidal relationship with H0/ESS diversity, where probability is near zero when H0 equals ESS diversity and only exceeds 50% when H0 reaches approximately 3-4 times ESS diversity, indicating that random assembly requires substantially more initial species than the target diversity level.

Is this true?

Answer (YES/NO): NO